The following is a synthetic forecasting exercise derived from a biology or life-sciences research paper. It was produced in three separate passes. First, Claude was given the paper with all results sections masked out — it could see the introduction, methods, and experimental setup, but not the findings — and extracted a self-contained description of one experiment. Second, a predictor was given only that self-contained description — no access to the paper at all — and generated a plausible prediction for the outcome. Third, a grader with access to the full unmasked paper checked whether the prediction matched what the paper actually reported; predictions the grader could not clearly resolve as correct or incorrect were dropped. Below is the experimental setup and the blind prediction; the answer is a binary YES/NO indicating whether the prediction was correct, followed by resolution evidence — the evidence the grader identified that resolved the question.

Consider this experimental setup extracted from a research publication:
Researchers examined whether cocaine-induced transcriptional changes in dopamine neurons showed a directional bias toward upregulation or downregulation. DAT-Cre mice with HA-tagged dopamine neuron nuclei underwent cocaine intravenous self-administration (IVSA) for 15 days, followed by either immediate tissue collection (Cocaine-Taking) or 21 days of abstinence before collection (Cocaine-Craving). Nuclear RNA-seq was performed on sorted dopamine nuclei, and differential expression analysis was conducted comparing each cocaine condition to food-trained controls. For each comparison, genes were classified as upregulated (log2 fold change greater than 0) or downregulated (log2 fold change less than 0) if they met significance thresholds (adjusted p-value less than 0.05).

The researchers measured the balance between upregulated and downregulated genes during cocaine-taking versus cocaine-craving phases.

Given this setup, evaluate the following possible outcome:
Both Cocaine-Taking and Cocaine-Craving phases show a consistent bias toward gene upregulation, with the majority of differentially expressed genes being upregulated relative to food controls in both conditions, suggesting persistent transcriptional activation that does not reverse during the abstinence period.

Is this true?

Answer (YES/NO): NO